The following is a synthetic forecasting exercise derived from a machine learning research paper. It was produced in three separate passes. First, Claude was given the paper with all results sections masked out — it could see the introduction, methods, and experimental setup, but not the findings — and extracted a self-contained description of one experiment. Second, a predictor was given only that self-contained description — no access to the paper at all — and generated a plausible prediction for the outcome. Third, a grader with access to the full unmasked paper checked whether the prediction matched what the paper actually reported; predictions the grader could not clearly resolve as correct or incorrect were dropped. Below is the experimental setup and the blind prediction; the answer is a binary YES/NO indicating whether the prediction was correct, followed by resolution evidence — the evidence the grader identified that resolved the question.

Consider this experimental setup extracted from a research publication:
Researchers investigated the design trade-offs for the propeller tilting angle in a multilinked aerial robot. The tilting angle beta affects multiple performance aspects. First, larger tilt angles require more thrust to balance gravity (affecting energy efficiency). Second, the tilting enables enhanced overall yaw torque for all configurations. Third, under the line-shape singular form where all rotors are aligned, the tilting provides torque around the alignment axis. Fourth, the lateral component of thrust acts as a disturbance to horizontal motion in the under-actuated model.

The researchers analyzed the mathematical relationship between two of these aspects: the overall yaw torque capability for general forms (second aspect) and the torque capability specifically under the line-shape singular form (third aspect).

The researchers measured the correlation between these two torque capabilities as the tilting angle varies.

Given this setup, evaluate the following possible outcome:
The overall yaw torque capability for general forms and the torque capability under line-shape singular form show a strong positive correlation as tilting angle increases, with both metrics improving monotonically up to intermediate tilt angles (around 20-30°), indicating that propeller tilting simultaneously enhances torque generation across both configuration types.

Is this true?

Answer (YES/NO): YES